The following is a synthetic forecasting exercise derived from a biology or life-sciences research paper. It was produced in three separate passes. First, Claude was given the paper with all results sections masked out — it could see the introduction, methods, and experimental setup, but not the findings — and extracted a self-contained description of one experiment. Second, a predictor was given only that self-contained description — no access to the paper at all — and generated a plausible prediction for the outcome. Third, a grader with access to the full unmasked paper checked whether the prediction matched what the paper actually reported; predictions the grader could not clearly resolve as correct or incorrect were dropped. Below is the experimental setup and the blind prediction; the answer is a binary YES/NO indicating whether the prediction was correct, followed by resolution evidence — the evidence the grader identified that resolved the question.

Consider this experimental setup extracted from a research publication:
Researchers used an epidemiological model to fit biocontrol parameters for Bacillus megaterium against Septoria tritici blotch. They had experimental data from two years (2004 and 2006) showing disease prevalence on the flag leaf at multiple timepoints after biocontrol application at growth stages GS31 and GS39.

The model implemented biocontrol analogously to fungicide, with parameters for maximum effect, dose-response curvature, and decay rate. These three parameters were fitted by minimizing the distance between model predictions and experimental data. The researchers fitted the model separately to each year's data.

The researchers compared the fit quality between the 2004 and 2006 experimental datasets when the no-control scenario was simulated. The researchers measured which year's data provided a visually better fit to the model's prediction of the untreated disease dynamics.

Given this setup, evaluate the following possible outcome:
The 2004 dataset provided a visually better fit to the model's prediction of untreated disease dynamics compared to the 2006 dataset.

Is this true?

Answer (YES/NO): YES